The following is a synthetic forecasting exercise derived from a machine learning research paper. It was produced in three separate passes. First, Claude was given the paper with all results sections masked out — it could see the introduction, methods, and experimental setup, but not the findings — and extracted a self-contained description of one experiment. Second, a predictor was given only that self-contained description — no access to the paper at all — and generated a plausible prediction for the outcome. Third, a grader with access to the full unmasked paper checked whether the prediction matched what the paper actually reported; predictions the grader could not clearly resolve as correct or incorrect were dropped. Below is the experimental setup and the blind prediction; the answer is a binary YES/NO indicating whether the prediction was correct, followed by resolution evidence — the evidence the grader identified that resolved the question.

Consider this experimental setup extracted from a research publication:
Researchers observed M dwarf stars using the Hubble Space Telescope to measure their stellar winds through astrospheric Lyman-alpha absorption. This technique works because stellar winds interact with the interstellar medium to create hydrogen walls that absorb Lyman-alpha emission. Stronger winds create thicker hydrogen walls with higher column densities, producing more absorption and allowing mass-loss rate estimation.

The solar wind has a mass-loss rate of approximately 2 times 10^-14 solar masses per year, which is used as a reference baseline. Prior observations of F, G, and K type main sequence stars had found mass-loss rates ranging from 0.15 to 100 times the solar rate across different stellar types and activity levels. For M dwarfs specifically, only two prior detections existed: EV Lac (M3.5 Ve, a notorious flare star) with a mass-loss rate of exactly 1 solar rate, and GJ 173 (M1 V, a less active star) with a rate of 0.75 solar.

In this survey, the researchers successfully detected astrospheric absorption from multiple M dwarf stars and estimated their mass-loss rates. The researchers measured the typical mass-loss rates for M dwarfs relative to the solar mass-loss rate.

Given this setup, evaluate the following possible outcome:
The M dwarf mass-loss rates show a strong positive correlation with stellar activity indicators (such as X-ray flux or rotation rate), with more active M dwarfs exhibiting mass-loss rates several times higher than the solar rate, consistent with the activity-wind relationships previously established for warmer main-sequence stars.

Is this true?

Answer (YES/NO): NO